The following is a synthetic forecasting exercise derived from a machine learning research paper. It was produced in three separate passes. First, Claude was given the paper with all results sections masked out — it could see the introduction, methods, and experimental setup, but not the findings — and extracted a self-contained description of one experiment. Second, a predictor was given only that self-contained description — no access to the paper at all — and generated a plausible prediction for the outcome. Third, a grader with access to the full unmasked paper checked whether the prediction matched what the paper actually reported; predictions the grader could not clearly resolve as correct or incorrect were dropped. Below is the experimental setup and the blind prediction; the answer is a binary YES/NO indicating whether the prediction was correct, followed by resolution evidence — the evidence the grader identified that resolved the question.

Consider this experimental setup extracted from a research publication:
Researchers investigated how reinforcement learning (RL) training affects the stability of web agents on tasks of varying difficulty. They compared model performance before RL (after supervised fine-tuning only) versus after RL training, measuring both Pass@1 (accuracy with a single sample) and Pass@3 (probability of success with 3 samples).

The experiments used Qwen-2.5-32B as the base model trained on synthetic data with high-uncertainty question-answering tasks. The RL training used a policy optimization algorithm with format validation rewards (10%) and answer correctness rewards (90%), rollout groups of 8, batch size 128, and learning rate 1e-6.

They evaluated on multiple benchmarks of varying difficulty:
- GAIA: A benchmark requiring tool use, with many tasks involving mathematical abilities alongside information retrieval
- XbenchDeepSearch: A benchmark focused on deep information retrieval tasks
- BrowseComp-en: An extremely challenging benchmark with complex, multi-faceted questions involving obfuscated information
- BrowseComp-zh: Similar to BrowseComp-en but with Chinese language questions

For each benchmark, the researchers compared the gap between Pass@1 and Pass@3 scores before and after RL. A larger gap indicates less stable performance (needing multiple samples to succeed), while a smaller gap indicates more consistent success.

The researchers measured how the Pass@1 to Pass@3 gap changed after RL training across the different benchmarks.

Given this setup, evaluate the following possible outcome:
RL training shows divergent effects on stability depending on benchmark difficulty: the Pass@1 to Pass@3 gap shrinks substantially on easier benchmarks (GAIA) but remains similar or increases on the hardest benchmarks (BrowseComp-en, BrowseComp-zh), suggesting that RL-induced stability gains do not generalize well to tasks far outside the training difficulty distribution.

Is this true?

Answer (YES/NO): NO